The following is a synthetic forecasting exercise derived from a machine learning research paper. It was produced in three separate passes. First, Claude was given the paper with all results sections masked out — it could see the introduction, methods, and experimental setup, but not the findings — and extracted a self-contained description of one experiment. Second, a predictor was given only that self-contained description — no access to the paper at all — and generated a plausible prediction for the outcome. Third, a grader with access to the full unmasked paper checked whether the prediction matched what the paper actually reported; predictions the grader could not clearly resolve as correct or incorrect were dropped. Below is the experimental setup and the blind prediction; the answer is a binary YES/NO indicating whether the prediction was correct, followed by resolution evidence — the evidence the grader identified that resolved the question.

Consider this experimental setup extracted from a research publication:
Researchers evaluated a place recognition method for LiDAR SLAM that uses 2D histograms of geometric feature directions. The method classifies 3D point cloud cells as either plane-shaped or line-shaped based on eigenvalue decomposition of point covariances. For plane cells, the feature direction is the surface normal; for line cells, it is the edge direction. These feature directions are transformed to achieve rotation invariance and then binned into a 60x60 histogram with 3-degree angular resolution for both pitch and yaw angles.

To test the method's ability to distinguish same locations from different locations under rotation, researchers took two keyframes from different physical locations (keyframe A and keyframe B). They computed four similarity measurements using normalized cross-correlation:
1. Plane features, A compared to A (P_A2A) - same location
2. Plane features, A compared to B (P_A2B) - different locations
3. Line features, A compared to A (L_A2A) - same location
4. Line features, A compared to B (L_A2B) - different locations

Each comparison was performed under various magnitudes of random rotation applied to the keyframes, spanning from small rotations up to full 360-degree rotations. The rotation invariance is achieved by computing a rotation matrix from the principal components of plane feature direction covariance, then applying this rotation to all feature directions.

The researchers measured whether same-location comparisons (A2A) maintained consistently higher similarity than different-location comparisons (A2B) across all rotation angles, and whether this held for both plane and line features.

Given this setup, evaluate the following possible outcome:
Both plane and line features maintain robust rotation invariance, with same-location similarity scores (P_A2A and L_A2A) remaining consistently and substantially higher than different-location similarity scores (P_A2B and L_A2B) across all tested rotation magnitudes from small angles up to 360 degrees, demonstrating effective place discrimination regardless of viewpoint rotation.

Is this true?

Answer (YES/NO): NO